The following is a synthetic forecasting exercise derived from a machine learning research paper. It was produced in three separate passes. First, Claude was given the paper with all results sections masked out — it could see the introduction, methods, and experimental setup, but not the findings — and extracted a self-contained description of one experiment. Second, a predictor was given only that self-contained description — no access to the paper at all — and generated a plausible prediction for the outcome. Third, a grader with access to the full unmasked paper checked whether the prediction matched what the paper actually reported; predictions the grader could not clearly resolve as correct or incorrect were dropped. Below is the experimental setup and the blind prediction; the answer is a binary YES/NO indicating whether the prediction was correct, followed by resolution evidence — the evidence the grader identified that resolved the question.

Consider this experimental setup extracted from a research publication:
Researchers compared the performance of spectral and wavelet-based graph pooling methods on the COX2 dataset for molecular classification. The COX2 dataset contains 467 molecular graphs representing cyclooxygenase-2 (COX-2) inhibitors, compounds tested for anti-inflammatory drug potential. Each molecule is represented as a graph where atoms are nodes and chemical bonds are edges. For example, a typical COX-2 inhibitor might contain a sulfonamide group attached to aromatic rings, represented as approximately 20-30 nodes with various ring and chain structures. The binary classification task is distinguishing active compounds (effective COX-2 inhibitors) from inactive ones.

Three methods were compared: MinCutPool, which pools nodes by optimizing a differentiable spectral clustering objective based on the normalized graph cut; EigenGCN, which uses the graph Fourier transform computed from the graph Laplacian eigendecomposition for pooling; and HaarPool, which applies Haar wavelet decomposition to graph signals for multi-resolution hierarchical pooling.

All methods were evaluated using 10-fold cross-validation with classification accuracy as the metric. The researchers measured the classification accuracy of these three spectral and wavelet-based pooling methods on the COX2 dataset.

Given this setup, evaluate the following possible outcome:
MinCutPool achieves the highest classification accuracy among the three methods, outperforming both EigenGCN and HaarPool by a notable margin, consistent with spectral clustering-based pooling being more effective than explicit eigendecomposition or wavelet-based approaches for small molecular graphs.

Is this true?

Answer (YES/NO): NO